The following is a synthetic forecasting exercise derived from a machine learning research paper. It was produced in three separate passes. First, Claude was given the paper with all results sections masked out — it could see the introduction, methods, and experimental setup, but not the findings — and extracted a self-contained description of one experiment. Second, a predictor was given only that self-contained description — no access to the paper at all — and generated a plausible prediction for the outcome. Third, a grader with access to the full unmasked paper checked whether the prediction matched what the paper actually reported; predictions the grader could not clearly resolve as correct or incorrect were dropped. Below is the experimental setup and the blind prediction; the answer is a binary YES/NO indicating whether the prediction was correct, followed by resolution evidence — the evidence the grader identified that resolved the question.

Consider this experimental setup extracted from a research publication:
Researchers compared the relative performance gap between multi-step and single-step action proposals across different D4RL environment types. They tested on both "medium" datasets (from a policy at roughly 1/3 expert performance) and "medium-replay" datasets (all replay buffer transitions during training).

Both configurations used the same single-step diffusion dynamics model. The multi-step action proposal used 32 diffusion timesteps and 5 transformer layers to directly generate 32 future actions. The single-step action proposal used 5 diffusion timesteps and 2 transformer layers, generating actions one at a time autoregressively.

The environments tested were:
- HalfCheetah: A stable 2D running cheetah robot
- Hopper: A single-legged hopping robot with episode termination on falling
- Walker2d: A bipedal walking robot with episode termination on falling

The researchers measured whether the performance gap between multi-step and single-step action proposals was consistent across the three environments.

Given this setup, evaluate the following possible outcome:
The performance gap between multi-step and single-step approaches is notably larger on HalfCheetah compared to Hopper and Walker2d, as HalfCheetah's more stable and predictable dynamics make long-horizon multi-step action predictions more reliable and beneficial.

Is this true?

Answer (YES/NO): NO